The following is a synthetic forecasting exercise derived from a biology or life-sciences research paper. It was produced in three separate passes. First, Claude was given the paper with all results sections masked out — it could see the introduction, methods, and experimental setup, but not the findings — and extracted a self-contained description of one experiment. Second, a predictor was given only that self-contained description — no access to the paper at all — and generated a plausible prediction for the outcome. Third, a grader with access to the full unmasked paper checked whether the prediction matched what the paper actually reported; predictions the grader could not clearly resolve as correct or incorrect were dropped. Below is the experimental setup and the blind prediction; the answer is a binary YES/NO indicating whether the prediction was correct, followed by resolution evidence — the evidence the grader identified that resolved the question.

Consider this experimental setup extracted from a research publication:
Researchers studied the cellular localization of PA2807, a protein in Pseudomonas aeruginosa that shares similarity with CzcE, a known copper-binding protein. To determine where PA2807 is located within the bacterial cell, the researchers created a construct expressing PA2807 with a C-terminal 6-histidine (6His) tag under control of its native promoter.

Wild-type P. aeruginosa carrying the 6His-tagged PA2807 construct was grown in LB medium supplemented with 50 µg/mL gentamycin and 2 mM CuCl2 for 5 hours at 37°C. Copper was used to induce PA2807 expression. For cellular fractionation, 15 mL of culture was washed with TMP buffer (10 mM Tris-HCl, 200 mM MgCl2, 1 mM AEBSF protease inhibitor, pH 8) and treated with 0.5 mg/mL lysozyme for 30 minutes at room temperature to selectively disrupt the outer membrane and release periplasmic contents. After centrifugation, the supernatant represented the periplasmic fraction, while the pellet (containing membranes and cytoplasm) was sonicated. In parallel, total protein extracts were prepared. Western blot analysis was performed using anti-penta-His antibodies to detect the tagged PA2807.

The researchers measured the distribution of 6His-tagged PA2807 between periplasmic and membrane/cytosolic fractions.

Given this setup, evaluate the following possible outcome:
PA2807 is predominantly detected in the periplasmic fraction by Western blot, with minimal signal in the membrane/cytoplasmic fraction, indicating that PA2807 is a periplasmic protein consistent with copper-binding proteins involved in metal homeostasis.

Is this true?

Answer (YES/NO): YES